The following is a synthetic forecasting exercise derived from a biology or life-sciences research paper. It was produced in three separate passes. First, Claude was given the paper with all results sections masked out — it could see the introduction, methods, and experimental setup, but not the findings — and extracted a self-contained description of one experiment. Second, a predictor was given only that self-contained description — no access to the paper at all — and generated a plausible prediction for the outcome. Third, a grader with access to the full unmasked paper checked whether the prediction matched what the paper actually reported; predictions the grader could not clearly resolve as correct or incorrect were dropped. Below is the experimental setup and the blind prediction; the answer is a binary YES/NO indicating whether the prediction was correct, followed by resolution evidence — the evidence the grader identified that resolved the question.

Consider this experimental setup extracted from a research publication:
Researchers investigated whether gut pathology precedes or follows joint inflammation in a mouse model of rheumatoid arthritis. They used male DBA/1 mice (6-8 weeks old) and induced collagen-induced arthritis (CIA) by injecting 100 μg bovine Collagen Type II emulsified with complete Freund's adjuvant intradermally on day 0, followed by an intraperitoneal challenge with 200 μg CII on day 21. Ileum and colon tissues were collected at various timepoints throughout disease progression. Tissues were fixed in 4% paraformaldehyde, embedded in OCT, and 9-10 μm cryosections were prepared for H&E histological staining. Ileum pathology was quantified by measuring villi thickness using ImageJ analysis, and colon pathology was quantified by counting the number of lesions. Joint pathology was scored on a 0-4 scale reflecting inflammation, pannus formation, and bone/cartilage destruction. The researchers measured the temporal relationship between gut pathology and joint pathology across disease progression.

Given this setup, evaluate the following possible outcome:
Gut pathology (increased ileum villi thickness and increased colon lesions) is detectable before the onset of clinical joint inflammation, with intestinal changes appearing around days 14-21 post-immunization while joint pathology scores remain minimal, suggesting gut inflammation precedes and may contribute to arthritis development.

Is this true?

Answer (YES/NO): YES